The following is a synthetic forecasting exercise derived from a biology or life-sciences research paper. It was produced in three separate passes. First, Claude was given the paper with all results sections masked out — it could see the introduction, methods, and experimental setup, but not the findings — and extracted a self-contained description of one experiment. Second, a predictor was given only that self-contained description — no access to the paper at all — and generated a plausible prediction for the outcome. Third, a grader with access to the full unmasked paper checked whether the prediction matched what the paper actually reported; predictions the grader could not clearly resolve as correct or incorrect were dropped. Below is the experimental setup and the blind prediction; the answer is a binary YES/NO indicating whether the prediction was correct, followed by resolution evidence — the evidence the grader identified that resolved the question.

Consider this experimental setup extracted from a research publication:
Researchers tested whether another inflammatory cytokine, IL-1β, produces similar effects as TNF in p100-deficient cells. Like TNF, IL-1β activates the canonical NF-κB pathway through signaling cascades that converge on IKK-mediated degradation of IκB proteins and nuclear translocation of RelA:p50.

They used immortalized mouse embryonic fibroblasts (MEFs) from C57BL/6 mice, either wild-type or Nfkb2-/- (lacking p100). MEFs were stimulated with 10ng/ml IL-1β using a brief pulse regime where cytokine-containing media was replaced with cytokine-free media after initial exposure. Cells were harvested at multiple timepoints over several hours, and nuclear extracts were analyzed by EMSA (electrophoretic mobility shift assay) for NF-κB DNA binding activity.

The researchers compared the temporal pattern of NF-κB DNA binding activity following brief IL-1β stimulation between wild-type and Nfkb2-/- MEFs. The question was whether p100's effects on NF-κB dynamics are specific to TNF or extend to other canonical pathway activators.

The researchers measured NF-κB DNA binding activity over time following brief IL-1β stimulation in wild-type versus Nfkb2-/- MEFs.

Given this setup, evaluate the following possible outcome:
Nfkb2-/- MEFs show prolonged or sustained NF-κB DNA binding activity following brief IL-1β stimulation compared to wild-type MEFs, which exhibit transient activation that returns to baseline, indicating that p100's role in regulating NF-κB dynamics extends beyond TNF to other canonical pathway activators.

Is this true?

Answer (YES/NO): YES